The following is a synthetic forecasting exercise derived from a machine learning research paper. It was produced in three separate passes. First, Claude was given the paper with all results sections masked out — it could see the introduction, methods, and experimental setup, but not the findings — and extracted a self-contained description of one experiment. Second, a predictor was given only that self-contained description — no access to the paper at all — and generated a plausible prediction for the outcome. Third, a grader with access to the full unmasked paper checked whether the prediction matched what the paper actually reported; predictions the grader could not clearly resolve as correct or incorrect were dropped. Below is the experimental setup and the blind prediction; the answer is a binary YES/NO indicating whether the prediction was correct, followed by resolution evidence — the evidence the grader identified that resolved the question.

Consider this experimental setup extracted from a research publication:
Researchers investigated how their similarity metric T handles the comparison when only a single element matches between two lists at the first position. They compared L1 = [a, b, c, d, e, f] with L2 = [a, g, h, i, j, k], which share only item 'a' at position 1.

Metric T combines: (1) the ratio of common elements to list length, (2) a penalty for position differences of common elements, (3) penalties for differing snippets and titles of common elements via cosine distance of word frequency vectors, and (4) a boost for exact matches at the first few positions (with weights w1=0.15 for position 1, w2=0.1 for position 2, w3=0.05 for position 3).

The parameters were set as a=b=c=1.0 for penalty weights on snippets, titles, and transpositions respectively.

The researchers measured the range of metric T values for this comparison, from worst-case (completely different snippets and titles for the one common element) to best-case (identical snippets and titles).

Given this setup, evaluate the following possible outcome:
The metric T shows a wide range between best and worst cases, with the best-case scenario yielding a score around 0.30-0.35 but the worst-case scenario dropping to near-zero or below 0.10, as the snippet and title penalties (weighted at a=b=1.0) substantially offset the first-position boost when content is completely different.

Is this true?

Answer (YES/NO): NO